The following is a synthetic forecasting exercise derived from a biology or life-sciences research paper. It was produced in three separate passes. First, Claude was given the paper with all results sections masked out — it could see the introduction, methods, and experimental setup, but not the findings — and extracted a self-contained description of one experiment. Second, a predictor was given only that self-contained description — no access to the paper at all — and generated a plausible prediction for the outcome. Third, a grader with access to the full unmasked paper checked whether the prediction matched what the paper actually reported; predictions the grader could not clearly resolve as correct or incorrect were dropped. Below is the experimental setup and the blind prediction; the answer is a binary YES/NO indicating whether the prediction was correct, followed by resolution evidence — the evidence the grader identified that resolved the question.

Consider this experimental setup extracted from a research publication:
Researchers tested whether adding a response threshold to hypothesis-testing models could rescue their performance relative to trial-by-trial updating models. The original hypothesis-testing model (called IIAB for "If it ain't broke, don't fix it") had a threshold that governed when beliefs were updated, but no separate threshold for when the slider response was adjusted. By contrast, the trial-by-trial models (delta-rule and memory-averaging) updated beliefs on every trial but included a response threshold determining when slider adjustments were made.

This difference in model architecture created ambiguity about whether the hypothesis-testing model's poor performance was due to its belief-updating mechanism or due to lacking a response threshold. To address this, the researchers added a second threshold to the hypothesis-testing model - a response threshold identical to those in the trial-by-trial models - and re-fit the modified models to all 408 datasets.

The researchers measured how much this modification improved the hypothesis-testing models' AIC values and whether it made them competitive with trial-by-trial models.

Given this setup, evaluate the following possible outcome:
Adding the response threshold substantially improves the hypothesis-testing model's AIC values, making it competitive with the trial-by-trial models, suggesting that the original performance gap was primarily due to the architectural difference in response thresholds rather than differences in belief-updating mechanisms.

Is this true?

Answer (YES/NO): NO